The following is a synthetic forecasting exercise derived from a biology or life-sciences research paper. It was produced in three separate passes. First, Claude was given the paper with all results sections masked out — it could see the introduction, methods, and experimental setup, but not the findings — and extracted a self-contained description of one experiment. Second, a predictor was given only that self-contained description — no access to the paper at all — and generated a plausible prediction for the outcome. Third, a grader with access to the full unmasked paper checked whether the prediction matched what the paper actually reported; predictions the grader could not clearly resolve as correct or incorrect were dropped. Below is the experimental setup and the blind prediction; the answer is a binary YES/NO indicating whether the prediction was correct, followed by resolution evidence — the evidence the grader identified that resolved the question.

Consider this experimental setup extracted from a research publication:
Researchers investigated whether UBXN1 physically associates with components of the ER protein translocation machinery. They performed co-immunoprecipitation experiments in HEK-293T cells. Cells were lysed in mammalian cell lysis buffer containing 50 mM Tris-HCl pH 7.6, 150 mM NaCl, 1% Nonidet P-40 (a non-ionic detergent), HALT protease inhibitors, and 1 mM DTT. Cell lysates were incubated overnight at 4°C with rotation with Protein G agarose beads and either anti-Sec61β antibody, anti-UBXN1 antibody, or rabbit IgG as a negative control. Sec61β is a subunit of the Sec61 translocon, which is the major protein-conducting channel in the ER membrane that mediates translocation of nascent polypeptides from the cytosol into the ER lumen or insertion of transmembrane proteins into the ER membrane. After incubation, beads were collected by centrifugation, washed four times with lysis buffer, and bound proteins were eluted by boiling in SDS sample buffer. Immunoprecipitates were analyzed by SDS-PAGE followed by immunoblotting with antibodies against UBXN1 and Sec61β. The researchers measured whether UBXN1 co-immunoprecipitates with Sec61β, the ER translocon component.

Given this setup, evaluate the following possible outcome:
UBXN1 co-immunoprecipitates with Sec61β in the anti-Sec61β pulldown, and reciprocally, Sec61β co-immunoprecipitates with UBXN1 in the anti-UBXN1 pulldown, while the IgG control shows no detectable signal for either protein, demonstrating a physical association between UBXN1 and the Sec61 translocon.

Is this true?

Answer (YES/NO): NO